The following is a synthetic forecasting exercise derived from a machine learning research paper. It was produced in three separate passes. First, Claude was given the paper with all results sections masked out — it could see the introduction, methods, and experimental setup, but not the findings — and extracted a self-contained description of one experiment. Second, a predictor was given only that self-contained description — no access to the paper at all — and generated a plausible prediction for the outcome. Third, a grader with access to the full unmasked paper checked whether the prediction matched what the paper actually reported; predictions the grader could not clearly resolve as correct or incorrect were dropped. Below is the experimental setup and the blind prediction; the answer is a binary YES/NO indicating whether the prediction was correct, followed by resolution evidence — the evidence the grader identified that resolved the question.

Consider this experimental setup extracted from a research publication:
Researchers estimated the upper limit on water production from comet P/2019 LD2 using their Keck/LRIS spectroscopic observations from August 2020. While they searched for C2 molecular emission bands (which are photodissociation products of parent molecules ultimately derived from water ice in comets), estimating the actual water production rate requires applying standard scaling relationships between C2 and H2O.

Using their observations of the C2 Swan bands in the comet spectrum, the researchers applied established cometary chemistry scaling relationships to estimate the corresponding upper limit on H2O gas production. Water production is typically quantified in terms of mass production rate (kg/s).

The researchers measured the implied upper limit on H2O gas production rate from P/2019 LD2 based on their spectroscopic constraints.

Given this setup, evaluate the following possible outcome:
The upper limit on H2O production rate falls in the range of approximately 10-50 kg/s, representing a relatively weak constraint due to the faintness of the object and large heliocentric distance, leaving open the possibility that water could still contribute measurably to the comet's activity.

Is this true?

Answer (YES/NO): NO